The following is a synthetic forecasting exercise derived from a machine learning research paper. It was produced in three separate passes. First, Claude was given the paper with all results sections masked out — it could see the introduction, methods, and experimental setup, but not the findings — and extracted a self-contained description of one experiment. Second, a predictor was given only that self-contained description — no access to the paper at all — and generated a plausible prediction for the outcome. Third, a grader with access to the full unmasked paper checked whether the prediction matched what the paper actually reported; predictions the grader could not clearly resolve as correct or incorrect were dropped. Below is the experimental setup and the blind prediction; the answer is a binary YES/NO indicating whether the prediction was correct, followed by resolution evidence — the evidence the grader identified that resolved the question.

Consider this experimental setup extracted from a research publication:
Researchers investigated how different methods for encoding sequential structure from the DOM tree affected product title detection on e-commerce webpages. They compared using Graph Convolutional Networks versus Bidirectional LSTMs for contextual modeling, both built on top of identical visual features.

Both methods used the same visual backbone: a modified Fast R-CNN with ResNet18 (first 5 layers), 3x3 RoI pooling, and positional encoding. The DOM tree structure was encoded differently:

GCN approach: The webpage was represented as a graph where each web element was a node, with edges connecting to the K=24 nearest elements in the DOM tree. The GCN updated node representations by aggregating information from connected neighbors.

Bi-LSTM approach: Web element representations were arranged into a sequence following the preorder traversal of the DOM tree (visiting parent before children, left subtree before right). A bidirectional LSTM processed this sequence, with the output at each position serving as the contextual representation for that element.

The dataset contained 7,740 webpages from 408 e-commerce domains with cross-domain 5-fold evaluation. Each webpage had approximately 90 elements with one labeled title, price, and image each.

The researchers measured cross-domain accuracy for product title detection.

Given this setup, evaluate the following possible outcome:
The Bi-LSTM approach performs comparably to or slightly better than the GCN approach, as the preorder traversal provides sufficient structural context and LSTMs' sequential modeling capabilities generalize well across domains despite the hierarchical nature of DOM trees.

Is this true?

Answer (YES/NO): NO